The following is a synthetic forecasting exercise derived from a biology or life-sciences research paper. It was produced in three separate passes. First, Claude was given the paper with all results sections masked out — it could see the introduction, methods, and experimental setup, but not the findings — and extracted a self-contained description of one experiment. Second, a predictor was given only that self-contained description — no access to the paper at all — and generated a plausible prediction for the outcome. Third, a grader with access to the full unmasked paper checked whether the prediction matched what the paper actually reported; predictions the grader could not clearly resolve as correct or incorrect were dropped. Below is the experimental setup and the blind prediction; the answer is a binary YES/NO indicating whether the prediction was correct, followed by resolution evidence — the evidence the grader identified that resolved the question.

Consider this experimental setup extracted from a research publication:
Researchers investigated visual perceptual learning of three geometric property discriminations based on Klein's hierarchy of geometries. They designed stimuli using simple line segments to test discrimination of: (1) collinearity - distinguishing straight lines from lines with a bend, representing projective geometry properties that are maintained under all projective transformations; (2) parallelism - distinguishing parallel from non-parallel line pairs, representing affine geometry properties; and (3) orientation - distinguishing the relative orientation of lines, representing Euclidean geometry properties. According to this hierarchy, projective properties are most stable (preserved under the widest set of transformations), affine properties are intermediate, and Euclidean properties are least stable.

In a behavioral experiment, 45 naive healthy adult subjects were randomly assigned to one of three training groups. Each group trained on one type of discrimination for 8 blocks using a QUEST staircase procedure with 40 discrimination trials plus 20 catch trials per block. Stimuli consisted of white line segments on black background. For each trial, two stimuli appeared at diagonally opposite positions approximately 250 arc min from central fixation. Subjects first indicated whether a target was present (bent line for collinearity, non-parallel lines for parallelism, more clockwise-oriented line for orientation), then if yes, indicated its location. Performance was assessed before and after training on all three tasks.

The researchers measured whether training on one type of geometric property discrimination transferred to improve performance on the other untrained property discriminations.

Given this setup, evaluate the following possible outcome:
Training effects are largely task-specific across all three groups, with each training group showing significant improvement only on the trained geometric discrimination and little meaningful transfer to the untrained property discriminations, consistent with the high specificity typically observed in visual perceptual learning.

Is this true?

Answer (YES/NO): NO